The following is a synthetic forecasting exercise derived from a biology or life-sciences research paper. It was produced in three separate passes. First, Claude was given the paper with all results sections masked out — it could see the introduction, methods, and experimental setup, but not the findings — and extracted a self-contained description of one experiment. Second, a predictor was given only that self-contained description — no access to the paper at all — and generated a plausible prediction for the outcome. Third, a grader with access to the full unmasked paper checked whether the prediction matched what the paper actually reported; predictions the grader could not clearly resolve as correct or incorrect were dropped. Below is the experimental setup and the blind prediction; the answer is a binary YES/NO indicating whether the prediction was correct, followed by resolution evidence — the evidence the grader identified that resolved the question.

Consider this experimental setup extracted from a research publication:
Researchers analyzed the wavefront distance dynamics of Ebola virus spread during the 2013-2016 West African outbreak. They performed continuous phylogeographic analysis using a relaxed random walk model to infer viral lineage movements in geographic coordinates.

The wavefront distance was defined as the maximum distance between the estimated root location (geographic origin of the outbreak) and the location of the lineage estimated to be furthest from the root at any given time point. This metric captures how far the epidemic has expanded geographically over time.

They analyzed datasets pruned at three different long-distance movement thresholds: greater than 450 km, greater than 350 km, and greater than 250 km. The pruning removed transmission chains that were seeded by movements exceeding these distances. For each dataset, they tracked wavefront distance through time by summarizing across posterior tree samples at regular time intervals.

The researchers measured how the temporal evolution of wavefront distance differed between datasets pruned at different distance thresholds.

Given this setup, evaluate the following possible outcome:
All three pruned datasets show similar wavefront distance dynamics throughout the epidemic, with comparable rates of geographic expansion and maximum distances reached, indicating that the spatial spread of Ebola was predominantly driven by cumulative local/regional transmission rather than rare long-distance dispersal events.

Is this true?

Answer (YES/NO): NO